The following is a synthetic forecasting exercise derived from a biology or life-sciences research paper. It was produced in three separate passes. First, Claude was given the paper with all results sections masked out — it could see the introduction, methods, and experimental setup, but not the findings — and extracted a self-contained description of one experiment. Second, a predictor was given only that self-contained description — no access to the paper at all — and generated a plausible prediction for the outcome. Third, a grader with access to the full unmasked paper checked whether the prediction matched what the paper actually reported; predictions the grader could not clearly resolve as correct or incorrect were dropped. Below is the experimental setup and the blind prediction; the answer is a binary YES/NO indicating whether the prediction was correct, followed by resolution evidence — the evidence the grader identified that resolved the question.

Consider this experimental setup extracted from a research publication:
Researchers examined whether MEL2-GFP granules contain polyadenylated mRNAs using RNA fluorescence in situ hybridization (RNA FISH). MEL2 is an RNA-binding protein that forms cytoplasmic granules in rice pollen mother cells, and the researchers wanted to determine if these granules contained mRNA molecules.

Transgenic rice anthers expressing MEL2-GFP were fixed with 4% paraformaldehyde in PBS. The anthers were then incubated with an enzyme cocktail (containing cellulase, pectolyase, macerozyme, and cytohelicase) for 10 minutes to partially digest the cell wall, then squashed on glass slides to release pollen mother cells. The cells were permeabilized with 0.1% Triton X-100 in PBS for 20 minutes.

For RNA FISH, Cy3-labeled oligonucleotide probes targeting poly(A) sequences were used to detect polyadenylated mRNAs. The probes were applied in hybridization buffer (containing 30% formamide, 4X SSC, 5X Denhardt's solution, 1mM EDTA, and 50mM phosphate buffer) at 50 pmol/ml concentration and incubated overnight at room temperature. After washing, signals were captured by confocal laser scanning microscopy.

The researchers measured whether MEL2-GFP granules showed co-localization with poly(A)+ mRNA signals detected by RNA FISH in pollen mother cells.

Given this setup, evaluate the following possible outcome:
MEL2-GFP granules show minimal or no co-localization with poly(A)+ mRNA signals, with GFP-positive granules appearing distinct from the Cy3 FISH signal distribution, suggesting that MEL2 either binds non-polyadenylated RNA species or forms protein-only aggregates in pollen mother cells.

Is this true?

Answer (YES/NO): NO